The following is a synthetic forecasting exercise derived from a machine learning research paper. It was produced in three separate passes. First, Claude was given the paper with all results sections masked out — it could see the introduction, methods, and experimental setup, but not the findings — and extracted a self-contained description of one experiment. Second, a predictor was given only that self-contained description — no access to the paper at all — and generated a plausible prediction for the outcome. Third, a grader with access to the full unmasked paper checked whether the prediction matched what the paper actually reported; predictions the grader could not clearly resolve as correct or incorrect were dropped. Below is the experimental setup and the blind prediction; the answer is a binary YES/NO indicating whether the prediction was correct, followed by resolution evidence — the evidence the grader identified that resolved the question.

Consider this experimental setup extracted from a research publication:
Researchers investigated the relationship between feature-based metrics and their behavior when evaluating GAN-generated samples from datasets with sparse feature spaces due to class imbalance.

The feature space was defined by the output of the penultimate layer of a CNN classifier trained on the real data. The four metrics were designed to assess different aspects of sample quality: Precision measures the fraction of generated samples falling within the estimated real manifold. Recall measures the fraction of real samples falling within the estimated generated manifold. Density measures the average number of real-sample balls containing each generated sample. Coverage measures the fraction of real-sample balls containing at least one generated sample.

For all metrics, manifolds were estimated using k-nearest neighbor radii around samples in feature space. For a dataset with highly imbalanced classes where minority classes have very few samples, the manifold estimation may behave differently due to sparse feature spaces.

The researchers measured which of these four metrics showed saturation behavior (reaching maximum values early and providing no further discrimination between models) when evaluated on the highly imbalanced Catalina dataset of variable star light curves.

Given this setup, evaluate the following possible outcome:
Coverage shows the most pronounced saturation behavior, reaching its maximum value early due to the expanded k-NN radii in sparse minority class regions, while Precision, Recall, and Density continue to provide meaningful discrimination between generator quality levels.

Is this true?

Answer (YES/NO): NO